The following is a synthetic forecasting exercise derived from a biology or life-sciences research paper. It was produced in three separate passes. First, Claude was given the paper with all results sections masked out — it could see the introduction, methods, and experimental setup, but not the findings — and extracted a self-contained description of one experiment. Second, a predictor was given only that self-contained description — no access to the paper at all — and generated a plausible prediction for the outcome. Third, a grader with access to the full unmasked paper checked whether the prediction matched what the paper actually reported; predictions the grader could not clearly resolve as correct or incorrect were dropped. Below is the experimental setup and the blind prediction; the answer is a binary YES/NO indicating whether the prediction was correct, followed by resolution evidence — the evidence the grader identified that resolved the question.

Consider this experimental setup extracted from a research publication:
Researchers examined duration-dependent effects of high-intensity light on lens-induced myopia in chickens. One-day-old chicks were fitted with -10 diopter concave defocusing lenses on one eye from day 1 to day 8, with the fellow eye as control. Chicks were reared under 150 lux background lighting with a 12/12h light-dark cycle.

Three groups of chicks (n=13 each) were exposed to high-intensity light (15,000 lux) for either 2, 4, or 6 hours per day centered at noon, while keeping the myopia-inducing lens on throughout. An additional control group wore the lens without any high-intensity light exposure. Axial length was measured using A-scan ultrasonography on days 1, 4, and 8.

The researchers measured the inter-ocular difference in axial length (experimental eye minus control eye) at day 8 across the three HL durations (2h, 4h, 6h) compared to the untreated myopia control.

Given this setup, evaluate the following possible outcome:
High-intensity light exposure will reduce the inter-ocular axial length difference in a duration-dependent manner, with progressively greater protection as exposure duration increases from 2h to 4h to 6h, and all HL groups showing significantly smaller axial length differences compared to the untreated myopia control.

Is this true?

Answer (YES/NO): NO